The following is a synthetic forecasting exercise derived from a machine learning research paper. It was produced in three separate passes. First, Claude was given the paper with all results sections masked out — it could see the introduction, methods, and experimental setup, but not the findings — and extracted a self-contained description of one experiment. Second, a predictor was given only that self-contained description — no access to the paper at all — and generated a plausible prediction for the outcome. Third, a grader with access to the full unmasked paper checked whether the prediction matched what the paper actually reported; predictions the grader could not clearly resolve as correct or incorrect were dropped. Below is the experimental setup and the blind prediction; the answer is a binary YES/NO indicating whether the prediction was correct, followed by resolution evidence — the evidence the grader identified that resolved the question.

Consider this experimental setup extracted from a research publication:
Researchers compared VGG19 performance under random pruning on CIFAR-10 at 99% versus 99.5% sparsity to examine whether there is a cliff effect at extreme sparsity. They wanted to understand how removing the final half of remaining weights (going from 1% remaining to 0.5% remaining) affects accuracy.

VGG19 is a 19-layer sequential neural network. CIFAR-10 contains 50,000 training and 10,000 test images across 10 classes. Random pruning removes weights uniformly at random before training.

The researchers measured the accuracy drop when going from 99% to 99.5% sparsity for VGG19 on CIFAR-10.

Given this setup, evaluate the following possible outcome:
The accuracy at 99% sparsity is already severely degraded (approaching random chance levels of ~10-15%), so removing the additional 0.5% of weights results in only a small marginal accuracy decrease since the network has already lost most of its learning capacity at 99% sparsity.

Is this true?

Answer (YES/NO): NO